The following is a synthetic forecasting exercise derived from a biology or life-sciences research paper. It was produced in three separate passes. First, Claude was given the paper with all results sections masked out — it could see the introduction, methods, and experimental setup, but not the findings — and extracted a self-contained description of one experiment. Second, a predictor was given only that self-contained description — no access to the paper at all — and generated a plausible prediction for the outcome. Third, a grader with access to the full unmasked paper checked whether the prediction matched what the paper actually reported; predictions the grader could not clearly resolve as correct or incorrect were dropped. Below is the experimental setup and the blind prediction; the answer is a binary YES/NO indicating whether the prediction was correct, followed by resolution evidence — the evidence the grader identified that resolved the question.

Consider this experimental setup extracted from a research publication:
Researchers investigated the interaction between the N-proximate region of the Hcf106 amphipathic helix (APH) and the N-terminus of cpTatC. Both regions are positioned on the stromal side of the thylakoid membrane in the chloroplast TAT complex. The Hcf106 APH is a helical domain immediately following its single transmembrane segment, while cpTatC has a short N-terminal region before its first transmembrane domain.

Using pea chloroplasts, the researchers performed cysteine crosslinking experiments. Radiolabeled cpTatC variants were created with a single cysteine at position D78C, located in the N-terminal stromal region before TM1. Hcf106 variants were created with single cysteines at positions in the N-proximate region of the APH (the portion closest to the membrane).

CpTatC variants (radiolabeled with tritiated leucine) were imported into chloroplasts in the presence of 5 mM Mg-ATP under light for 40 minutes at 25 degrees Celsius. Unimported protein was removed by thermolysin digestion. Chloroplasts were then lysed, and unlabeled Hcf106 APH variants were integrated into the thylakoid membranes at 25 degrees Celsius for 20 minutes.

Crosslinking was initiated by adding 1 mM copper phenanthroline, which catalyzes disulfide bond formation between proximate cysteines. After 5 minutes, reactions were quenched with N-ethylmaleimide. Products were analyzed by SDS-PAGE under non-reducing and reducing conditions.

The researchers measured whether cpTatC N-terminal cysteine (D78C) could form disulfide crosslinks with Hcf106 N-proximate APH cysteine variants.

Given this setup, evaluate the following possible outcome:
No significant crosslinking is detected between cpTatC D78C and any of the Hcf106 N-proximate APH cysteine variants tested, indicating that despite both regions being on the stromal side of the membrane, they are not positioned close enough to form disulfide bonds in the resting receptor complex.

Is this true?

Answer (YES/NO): NO